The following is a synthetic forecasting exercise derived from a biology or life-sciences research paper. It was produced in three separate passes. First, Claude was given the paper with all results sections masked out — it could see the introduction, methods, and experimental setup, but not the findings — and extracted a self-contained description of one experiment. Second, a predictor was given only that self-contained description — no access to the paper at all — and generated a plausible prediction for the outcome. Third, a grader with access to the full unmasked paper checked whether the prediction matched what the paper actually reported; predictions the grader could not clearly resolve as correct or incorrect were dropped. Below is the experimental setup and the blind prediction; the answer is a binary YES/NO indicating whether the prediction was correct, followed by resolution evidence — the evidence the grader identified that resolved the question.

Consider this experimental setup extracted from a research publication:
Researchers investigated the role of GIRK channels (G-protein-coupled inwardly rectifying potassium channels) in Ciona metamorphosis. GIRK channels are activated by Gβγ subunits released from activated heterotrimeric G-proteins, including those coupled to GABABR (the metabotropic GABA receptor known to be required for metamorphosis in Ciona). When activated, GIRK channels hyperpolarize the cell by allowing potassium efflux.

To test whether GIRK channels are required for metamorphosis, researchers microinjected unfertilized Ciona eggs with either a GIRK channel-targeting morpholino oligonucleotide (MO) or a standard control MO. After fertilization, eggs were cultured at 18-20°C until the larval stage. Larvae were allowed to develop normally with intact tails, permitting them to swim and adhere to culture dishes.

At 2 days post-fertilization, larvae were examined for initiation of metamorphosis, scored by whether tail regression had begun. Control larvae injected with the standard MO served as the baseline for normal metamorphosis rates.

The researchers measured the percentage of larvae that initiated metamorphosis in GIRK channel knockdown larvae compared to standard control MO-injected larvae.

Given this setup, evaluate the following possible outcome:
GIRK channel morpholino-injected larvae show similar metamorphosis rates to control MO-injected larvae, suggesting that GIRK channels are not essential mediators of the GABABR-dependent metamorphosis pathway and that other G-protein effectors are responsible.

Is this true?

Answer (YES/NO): NO